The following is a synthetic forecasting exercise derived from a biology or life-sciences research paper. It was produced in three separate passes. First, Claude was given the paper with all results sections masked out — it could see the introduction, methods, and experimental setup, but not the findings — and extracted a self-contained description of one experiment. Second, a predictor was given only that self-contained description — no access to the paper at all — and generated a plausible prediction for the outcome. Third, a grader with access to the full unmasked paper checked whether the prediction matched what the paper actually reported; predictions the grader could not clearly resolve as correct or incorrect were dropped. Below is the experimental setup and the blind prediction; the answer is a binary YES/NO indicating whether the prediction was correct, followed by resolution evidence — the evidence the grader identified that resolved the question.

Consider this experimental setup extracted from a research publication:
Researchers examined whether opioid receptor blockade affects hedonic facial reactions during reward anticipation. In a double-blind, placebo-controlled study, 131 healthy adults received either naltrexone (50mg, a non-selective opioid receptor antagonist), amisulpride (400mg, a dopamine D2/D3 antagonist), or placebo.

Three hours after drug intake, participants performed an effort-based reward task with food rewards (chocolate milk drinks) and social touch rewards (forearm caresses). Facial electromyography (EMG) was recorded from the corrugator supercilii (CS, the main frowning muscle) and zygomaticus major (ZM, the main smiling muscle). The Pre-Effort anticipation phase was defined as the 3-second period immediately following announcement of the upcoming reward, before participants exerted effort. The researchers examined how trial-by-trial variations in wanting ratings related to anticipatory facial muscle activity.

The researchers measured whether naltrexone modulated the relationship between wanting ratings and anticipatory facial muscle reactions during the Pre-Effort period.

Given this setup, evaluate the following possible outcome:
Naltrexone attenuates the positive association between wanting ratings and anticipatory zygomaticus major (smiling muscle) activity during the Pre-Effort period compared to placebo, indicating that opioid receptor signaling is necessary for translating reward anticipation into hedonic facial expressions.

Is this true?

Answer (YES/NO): NO